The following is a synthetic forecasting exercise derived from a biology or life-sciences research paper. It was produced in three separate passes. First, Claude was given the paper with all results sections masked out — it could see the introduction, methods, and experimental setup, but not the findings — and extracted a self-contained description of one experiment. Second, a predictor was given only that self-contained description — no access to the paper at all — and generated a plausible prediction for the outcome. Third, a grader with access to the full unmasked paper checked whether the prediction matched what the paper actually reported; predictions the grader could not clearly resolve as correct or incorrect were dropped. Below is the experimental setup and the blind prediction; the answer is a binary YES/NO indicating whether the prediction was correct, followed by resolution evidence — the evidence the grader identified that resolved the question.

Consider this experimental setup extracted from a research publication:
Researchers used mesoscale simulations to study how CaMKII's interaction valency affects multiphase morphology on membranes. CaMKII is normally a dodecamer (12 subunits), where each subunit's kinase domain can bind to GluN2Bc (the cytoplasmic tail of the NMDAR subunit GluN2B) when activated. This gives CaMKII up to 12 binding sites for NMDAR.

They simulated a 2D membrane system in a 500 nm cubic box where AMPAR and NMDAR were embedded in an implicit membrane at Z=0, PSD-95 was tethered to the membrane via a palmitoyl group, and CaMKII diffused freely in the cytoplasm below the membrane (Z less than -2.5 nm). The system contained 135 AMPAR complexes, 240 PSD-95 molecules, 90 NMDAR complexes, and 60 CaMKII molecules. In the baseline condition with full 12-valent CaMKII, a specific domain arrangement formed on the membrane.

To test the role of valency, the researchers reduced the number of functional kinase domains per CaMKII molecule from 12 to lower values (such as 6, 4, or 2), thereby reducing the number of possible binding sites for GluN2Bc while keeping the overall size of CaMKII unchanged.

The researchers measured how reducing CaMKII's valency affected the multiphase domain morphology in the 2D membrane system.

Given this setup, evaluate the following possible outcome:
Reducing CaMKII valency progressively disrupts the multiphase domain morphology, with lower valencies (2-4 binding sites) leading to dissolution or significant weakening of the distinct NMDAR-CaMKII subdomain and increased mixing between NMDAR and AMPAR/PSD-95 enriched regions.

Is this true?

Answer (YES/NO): YES